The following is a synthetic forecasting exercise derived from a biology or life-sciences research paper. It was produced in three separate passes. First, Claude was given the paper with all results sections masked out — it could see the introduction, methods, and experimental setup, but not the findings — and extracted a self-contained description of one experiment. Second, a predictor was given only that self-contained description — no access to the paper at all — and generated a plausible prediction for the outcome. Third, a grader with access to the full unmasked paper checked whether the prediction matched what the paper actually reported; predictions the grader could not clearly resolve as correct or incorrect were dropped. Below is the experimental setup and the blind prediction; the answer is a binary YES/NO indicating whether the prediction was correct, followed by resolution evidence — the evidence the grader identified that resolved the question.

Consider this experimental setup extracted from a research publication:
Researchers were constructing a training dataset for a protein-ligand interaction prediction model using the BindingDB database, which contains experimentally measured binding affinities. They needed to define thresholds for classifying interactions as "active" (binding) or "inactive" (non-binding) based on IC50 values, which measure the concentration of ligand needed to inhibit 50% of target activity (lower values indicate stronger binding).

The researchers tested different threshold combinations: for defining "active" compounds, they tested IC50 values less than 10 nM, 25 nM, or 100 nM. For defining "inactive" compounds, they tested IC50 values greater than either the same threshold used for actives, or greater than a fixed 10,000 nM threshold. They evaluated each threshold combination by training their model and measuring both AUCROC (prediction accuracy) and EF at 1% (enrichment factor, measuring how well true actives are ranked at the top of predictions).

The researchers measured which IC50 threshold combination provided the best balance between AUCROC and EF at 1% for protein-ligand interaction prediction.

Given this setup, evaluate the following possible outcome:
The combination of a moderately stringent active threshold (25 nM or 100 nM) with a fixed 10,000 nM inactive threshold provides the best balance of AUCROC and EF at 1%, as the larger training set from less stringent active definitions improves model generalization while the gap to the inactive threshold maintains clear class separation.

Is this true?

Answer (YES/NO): YES